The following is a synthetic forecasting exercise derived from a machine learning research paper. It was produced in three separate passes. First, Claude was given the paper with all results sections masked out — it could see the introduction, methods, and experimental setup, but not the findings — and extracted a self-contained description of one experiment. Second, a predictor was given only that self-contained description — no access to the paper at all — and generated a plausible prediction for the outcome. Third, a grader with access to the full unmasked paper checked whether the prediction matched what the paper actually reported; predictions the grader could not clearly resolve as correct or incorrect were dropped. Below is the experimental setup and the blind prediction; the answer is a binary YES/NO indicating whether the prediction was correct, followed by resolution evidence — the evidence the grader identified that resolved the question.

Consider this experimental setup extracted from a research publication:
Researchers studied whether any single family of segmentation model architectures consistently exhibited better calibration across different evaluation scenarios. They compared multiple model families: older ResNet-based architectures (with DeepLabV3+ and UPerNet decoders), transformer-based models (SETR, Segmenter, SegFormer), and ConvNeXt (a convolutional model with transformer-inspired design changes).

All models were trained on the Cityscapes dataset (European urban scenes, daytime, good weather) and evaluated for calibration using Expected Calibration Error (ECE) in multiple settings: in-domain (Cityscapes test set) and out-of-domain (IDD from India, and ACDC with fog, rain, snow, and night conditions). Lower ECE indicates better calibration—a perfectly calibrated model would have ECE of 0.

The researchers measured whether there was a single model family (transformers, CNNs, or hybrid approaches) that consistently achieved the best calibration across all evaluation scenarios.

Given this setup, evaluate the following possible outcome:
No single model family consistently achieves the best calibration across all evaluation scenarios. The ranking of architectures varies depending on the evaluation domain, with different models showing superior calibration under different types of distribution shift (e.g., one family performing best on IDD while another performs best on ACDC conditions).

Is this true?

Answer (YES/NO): YES